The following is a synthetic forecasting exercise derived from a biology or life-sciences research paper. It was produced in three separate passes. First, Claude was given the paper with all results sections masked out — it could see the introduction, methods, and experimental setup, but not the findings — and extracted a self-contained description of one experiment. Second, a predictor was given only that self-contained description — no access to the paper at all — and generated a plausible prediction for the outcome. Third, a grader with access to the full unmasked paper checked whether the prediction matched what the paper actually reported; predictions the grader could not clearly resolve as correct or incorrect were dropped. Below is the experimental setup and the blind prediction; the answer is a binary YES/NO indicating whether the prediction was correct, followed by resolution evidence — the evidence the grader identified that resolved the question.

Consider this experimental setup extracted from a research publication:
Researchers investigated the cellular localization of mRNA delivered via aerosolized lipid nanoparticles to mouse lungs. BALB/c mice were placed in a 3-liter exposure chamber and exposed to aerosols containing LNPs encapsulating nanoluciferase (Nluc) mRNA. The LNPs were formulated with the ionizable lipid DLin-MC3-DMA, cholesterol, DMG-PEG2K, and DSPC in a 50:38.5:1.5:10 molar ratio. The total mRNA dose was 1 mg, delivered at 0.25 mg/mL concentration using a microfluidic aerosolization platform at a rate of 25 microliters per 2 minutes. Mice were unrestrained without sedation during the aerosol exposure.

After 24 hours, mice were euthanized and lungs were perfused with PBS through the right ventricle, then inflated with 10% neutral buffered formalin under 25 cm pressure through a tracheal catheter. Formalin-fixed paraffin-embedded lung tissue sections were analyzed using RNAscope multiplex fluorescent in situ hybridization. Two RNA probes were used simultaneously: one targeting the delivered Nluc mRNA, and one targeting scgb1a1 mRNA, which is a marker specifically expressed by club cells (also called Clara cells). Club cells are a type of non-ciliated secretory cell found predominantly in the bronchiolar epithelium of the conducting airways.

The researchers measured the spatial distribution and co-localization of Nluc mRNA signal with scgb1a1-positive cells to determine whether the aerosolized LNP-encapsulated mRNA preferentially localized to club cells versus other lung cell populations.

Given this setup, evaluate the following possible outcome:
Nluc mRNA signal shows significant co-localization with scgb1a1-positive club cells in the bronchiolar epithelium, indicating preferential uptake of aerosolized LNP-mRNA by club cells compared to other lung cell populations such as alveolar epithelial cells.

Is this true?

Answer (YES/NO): YES